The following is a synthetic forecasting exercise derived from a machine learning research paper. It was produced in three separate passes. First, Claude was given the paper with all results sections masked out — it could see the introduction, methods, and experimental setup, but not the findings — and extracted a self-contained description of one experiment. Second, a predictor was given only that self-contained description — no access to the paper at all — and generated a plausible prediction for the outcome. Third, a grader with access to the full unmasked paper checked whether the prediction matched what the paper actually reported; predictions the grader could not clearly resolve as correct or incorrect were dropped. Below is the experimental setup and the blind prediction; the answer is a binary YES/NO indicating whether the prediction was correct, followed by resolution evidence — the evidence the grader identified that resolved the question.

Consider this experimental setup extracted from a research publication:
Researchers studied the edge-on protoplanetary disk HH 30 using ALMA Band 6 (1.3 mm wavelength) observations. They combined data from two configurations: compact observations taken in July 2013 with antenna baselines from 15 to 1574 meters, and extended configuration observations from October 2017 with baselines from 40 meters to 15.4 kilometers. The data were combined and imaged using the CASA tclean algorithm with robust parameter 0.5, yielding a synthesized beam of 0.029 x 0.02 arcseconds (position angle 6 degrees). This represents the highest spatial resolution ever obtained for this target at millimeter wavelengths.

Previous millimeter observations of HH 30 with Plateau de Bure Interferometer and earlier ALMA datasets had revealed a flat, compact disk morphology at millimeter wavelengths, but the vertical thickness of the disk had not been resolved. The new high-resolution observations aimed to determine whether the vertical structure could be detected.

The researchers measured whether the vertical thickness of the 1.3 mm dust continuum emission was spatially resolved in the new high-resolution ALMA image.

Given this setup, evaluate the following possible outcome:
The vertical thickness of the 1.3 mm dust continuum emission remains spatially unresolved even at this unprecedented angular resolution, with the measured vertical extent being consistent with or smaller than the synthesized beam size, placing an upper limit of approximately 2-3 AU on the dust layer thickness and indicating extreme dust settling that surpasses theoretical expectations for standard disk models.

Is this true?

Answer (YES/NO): NO